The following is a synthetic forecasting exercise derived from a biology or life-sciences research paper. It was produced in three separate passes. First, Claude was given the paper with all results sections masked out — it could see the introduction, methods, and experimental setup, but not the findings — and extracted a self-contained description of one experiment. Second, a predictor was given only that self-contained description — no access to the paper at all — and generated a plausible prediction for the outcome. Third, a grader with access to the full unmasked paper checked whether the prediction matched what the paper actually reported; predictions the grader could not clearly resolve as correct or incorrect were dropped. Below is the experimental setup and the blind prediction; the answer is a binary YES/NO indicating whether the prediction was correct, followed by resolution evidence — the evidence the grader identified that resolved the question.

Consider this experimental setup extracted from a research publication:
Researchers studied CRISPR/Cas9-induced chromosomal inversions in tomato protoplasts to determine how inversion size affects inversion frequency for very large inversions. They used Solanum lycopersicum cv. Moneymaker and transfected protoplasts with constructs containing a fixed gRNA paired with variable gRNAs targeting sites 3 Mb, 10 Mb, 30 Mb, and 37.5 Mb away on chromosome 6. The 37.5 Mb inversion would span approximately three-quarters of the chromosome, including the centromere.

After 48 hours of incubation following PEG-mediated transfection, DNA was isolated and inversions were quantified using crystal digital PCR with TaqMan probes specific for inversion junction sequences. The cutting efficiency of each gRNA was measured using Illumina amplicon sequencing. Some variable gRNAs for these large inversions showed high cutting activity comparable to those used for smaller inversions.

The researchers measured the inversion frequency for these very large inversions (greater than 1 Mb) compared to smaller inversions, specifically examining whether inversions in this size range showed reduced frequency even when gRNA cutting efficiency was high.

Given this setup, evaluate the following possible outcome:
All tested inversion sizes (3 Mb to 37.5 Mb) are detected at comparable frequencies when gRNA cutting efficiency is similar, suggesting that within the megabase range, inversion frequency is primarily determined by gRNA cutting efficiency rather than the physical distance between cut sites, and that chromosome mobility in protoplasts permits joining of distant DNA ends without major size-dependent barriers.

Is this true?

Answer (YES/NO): NO